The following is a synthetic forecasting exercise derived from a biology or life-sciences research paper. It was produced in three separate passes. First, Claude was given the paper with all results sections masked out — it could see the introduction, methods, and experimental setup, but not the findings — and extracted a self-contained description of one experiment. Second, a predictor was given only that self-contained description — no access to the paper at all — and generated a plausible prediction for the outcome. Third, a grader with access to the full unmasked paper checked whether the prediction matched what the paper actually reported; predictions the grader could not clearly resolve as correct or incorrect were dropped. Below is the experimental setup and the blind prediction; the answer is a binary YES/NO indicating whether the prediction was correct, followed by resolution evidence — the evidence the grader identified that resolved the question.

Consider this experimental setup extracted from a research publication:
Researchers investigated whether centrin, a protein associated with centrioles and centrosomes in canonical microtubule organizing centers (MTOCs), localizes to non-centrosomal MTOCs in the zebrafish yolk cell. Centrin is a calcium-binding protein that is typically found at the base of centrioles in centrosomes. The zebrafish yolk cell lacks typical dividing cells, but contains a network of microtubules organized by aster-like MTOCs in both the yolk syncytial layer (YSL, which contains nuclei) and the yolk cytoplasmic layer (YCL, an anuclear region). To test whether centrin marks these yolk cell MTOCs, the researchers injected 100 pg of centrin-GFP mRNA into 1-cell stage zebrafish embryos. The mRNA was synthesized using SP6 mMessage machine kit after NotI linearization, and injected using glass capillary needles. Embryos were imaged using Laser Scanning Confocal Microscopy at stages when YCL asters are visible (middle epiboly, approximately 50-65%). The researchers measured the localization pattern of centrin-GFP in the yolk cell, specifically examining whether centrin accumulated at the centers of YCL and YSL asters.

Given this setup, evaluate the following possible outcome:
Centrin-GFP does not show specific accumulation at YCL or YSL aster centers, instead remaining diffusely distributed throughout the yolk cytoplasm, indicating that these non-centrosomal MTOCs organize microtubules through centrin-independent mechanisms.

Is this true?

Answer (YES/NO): NO